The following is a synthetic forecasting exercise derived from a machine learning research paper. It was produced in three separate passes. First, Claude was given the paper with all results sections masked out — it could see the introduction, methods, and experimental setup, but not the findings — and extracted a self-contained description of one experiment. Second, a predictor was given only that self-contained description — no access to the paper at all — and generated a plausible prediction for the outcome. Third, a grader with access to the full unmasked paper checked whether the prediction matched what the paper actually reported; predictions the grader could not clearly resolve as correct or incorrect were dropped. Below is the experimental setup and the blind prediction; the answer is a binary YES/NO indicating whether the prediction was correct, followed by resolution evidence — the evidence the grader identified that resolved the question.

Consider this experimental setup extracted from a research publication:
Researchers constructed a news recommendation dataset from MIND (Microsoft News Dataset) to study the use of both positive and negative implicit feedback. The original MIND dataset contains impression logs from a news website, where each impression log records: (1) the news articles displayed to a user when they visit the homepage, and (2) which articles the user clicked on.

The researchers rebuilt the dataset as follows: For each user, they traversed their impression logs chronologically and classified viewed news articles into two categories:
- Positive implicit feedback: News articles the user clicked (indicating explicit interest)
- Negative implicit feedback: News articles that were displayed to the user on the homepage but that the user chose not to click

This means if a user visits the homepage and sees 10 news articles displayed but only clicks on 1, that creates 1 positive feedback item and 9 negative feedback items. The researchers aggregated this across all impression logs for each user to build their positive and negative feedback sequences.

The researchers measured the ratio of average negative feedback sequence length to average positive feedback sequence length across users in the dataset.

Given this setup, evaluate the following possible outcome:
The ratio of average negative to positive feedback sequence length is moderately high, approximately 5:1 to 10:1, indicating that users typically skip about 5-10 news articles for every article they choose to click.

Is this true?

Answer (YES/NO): NO